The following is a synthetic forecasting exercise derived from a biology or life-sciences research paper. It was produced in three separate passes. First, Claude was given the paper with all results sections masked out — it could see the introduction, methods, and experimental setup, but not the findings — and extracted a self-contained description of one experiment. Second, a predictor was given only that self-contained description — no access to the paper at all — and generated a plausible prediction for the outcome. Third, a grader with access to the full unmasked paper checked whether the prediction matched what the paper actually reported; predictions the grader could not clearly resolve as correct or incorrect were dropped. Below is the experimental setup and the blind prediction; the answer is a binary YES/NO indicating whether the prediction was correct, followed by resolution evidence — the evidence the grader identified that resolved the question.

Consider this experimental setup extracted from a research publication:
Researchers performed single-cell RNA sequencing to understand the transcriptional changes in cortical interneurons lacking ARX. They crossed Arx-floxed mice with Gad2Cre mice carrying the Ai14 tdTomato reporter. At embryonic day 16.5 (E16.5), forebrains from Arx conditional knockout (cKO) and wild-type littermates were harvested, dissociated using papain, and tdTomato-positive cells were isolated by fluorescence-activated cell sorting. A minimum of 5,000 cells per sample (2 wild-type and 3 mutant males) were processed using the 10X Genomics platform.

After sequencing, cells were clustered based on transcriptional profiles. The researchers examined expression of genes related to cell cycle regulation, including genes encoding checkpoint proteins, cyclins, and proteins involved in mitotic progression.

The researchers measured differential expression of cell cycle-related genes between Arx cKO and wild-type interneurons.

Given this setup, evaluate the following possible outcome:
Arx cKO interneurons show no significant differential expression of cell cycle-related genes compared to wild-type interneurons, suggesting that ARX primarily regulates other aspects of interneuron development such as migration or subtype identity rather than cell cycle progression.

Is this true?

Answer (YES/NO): NO